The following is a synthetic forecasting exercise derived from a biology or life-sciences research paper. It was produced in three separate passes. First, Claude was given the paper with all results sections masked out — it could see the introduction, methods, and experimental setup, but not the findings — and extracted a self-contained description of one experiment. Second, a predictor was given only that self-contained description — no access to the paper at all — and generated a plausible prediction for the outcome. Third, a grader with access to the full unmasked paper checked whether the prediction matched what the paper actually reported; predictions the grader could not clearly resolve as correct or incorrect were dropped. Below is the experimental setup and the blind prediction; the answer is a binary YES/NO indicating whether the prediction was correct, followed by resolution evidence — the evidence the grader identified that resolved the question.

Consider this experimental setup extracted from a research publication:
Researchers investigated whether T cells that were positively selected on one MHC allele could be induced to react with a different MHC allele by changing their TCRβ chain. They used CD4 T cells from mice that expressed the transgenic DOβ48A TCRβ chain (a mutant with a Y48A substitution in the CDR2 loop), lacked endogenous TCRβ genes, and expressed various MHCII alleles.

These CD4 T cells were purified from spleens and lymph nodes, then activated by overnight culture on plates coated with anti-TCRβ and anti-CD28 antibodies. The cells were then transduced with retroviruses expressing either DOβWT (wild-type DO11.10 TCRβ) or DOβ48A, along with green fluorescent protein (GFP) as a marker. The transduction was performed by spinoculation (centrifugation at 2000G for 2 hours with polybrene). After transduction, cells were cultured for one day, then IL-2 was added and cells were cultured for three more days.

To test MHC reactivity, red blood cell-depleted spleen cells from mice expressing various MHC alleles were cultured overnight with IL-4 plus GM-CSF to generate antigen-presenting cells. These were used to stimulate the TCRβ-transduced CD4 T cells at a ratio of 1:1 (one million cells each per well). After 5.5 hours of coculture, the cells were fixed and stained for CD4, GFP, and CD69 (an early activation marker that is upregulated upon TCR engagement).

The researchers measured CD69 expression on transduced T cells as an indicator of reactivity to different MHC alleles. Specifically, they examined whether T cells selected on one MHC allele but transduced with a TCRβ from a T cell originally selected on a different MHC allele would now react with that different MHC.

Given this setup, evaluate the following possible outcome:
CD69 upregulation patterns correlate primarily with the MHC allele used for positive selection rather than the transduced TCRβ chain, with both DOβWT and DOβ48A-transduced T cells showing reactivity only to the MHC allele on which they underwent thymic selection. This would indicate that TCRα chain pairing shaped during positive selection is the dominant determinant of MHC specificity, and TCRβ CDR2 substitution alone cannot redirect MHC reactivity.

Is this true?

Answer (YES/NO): NO